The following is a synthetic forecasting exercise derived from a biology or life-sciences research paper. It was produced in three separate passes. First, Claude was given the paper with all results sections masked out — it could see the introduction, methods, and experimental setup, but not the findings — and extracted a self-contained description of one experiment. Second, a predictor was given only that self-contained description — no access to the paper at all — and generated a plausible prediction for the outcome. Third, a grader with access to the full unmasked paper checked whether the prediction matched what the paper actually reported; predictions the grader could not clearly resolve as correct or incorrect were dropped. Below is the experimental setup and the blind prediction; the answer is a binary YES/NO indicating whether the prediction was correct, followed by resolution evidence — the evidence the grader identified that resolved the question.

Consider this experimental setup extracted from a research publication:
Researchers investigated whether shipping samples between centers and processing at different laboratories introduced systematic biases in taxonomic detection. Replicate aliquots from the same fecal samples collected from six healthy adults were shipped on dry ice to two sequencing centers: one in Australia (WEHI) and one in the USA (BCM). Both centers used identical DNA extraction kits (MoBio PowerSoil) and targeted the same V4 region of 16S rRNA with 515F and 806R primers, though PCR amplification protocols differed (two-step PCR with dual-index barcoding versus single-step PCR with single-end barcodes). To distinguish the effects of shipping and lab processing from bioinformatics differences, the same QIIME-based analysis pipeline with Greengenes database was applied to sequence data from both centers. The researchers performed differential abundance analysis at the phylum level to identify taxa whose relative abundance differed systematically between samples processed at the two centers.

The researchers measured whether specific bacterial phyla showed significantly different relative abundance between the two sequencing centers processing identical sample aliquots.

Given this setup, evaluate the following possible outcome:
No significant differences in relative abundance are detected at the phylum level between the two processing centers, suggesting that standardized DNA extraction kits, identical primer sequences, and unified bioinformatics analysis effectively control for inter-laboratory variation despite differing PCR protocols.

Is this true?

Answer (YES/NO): NO